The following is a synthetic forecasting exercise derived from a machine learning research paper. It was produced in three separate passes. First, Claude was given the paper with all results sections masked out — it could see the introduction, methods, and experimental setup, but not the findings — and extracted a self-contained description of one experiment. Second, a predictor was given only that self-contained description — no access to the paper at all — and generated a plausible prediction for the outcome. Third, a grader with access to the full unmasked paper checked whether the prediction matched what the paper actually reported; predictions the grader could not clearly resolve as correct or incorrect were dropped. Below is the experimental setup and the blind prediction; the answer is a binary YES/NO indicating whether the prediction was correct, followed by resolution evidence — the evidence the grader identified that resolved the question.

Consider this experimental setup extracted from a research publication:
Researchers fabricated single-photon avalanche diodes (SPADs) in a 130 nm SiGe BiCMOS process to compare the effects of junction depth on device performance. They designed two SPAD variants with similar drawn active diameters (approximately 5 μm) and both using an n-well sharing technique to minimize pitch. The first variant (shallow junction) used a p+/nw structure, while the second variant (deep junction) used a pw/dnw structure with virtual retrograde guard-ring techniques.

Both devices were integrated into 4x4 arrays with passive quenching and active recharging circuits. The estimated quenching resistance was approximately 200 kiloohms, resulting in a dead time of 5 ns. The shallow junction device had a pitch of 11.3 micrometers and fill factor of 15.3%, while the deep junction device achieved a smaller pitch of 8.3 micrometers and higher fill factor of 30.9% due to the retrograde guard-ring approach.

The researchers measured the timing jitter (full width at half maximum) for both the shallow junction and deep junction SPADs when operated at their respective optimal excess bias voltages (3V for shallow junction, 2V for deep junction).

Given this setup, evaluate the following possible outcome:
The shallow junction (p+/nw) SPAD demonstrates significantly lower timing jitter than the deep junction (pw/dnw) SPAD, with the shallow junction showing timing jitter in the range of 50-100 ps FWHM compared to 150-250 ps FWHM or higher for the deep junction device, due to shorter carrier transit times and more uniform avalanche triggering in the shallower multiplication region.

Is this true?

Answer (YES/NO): NO